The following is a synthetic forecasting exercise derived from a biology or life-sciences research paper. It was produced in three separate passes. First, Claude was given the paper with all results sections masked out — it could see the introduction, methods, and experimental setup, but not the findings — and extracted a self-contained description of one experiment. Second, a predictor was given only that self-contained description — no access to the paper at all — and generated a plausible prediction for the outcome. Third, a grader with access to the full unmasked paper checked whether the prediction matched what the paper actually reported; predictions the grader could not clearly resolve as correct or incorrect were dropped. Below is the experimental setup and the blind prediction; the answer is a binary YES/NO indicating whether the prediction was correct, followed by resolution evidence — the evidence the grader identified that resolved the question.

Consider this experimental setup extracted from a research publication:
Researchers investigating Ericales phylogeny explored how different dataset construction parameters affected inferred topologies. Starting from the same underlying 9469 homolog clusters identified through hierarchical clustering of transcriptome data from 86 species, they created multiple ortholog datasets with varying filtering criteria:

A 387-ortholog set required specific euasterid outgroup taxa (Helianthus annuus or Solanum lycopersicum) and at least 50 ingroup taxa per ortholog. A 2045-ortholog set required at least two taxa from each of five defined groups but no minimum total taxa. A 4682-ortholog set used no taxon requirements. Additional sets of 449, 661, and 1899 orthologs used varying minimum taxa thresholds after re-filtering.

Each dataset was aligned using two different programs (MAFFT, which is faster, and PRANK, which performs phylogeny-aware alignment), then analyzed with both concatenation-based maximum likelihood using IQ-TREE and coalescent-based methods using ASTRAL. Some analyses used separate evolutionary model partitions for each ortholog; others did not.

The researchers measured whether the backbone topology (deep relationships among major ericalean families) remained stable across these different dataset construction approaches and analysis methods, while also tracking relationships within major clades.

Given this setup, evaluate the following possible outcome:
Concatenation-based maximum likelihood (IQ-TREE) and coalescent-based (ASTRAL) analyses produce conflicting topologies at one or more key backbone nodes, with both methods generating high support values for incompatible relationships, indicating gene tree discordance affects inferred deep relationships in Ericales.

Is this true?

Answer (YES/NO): NO